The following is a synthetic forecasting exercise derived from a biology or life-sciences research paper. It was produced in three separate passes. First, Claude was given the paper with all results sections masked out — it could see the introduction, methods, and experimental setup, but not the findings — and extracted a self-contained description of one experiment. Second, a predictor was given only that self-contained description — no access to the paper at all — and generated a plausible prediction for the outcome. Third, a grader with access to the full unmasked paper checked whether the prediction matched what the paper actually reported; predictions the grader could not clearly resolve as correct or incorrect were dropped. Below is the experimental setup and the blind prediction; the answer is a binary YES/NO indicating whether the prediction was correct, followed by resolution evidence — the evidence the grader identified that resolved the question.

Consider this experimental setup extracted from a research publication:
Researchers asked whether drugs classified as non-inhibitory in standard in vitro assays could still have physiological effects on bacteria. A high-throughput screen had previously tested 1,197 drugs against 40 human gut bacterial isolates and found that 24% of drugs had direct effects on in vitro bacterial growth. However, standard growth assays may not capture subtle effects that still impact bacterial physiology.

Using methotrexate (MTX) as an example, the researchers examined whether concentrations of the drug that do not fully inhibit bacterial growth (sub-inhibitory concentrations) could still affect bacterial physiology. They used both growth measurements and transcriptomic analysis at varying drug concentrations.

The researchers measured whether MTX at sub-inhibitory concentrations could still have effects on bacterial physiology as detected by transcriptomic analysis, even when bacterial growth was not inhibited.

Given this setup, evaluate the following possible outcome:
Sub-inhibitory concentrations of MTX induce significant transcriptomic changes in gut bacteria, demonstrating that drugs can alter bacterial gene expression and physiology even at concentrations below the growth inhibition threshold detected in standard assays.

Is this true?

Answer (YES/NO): YES